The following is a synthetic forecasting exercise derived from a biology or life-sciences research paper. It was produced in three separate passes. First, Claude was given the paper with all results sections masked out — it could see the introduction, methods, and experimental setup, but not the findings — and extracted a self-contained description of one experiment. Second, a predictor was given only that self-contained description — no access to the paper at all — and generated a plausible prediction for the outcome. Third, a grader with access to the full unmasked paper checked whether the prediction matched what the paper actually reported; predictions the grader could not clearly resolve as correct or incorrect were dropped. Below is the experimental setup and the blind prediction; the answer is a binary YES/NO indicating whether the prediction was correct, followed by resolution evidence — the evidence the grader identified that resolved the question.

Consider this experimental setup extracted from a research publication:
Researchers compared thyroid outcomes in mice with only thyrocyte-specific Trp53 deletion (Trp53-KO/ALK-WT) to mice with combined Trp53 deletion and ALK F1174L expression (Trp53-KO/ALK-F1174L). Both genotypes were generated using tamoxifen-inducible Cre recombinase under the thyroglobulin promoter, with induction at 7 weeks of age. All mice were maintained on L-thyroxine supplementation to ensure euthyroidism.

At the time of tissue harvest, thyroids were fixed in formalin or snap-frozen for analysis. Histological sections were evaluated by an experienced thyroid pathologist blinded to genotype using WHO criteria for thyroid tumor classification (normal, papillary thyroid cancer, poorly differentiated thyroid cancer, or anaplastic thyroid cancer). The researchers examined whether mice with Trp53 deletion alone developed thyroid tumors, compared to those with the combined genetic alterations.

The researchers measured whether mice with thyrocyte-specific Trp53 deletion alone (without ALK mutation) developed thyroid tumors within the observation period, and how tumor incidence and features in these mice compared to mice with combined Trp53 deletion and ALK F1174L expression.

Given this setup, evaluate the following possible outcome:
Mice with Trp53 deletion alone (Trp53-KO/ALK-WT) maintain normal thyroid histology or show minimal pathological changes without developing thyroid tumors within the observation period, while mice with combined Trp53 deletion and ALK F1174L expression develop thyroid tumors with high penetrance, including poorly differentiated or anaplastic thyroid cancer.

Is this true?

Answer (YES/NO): YES